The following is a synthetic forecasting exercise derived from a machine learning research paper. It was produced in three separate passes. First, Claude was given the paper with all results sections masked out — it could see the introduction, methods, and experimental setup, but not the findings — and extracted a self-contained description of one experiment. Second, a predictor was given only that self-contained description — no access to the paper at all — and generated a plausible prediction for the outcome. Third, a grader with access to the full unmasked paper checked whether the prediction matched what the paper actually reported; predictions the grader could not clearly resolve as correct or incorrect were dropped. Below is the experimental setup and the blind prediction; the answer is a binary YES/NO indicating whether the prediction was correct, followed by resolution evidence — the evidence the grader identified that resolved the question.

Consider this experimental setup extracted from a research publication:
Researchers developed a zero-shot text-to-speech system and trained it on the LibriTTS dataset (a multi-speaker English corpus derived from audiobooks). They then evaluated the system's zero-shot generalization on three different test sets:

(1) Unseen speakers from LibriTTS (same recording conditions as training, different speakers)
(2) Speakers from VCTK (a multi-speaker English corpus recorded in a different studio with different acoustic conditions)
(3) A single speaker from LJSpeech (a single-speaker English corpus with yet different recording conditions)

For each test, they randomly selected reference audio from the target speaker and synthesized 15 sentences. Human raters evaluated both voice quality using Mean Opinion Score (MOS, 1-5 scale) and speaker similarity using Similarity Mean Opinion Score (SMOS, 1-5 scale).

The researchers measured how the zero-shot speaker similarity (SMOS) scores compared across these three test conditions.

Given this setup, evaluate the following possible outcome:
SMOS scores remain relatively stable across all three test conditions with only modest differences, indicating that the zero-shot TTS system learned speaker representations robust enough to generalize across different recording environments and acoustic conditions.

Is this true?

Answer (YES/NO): NO